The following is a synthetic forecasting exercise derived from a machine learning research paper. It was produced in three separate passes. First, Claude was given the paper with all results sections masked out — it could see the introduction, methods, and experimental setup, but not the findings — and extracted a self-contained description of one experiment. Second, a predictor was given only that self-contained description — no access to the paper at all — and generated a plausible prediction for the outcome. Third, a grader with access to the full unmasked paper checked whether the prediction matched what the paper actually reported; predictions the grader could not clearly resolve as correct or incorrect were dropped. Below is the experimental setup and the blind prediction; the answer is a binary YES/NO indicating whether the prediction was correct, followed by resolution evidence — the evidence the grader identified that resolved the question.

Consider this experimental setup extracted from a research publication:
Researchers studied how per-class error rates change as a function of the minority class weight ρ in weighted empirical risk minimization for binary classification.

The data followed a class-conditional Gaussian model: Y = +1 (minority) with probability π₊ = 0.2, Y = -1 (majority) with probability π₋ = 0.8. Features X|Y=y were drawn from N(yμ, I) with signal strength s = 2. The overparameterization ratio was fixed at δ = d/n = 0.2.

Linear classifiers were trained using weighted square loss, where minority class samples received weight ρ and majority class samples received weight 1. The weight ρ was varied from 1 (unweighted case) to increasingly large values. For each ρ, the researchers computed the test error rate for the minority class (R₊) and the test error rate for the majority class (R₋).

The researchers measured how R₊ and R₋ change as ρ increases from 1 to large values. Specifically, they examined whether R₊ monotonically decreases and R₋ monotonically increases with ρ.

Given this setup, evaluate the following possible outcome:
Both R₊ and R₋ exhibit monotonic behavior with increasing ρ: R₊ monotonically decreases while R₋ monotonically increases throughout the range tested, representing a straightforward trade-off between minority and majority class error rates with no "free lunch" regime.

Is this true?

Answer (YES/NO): YES